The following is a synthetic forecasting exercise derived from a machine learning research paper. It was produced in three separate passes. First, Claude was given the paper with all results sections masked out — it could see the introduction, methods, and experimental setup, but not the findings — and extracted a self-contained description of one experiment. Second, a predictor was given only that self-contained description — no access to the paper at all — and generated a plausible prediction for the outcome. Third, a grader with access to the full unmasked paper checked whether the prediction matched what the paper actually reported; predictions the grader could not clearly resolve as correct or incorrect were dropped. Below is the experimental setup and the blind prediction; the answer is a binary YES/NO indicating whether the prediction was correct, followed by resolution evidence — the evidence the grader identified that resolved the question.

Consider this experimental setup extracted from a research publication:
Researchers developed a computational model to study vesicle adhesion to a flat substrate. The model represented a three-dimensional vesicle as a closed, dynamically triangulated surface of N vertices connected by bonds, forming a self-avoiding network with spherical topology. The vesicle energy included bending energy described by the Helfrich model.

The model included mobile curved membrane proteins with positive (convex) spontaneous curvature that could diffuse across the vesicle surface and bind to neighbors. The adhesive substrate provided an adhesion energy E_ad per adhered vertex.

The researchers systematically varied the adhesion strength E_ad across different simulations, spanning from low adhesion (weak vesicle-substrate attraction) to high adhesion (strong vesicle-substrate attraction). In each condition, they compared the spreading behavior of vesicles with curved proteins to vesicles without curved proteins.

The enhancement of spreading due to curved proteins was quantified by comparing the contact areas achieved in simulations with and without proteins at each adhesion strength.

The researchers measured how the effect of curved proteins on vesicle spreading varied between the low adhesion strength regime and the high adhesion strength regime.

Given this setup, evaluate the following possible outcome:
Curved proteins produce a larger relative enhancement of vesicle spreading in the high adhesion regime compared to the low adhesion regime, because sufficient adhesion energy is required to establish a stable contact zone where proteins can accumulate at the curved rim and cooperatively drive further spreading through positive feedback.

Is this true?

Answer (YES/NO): NO